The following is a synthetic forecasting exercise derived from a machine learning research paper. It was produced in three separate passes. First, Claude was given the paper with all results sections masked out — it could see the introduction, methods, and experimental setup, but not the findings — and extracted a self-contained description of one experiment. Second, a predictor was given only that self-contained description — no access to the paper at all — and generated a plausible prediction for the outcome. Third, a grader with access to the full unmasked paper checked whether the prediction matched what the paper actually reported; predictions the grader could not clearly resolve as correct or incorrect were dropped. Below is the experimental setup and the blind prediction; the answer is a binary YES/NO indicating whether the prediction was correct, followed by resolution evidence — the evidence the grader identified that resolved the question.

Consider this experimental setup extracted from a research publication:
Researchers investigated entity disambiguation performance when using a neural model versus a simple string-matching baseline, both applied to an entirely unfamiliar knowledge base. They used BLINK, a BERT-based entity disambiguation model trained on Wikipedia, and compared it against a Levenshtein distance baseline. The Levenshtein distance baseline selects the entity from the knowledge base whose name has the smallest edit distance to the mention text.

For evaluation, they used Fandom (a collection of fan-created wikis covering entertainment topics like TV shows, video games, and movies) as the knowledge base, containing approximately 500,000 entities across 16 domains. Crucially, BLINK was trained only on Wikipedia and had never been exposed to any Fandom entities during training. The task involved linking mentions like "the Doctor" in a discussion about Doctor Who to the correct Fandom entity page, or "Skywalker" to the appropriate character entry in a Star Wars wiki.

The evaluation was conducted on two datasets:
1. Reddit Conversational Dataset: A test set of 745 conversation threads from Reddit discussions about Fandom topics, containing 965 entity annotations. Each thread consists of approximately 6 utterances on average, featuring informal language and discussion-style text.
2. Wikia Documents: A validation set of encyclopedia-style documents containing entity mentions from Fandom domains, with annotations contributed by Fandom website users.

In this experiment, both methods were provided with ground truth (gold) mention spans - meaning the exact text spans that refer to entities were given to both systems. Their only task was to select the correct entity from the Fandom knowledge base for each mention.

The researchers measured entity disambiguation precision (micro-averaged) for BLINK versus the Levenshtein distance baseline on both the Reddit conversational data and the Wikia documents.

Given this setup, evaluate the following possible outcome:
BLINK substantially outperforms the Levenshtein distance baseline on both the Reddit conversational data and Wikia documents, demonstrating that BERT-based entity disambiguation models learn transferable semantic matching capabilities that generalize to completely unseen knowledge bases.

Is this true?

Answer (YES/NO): NO